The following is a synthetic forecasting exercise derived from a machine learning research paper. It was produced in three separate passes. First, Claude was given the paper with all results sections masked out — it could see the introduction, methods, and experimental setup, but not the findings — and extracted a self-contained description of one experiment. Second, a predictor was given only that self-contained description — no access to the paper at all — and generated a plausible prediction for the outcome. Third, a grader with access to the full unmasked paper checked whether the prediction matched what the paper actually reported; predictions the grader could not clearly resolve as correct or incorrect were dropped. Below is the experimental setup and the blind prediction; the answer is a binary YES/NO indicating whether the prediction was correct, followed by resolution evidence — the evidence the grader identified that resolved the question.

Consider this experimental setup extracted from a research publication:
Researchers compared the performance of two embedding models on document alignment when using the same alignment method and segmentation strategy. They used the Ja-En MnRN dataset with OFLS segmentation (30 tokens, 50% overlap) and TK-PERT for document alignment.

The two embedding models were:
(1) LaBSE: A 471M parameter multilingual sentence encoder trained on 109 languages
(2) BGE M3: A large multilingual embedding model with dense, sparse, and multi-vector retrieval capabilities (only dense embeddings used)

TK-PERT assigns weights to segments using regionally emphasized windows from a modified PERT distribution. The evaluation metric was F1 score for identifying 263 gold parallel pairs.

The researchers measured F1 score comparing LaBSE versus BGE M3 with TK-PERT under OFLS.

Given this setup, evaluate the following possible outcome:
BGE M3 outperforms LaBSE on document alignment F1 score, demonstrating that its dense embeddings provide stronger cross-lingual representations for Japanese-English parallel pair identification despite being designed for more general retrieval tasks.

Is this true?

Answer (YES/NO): NO